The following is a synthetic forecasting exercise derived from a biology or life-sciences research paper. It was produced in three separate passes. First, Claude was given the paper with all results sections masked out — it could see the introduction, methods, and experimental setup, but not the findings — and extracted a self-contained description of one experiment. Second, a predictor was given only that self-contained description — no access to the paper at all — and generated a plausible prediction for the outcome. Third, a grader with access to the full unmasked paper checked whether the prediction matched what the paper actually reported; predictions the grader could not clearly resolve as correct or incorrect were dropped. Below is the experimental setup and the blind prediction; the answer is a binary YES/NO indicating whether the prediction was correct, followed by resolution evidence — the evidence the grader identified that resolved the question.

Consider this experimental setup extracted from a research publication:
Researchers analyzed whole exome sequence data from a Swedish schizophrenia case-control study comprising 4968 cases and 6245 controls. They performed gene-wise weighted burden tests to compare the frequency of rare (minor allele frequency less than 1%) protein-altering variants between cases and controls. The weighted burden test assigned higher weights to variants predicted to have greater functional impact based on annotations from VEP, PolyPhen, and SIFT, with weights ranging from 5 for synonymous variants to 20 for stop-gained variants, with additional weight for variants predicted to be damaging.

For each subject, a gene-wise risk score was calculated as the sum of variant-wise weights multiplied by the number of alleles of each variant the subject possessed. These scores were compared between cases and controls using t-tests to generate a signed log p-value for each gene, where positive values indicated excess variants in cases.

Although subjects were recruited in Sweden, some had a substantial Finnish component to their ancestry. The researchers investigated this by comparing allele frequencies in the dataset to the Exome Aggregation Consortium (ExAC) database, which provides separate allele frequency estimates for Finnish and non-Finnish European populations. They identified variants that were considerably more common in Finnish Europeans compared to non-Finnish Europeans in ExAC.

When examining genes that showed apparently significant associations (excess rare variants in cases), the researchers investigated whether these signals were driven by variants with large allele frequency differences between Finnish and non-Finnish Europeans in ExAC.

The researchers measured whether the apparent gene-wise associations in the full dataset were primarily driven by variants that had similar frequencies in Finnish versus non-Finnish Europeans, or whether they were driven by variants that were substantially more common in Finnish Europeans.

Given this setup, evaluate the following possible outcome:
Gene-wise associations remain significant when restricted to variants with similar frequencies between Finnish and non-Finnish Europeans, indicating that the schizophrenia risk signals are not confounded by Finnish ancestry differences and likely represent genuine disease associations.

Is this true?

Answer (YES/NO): NO